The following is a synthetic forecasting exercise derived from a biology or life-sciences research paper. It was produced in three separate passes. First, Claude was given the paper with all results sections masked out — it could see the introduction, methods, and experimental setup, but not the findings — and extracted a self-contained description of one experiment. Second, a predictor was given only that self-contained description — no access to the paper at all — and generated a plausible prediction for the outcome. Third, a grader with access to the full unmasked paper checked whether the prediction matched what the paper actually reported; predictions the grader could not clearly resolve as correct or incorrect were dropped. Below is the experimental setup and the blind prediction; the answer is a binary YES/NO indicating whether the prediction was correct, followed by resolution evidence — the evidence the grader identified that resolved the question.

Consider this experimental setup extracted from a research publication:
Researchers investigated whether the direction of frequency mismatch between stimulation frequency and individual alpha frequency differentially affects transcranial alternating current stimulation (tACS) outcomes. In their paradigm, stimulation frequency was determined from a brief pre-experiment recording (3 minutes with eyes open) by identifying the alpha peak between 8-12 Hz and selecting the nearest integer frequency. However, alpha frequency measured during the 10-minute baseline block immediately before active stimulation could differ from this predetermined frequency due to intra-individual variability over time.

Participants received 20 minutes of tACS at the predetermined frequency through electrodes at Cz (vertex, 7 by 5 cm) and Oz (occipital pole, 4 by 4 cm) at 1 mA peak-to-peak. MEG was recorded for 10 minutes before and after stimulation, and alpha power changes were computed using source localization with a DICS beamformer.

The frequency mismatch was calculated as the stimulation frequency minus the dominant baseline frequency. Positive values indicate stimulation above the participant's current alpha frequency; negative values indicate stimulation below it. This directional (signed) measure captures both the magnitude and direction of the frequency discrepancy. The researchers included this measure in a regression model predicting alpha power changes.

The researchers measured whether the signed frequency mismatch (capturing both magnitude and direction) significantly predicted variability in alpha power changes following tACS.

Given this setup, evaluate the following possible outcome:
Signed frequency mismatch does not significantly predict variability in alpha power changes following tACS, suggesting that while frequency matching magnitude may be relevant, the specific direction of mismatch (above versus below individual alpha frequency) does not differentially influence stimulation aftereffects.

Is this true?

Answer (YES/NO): NO